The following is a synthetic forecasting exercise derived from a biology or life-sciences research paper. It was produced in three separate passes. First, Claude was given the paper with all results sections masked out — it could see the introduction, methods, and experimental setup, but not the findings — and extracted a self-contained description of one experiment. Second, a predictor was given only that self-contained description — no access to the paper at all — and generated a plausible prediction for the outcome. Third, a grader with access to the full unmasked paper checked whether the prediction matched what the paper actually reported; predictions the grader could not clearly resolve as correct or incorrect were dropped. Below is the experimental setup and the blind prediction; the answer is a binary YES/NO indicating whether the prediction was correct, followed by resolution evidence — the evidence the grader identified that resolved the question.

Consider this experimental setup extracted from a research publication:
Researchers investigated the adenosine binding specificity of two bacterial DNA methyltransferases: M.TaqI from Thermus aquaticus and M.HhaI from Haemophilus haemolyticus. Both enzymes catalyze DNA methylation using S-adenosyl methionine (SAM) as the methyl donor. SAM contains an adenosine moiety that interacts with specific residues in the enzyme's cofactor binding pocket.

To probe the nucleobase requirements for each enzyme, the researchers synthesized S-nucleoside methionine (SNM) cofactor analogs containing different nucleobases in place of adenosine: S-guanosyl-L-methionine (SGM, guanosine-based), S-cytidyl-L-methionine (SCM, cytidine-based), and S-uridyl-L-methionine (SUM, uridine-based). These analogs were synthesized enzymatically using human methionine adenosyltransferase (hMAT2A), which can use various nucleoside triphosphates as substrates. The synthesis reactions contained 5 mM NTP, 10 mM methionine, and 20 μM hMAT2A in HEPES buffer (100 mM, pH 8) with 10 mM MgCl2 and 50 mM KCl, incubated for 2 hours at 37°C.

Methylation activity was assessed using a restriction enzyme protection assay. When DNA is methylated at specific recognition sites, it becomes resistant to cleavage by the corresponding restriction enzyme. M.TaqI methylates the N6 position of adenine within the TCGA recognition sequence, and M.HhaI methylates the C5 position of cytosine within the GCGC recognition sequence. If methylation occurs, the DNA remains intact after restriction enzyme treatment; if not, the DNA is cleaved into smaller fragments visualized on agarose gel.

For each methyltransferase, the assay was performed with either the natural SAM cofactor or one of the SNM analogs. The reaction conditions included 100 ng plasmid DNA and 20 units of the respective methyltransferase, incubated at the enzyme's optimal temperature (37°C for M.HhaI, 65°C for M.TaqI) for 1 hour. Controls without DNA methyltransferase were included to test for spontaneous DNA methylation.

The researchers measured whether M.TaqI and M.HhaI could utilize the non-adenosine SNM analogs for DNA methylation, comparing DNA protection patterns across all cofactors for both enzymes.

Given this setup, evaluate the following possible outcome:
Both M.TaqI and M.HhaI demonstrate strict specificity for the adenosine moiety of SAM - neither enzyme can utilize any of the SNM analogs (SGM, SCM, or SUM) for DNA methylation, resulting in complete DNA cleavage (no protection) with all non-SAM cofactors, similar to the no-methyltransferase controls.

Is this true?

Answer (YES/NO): NO